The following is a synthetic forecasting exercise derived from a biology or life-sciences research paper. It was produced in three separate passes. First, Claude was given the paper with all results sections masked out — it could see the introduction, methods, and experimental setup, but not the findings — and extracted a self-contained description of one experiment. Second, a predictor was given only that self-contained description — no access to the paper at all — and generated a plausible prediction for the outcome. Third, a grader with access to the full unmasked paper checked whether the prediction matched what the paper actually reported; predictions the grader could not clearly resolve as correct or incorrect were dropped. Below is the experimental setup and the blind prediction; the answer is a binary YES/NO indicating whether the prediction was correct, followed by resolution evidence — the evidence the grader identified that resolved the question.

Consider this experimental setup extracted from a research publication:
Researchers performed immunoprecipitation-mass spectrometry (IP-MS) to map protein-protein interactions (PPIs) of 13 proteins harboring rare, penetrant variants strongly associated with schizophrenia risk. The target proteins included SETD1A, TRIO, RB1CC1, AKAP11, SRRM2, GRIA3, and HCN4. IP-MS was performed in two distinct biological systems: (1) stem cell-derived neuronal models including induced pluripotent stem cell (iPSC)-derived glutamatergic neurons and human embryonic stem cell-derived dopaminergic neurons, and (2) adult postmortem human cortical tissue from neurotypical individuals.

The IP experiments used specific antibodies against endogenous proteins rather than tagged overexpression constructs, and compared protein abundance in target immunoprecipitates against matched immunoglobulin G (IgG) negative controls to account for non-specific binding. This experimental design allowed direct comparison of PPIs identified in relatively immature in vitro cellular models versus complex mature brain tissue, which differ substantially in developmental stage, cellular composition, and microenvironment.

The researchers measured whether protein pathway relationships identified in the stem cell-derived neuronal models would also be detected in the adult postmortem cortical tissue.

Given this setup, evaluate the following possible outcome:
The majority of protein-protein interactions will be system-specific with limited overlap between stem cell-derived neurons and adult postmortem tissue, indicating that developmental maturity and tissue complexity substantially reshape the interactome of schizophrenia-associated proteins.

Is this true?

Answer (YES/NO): NO